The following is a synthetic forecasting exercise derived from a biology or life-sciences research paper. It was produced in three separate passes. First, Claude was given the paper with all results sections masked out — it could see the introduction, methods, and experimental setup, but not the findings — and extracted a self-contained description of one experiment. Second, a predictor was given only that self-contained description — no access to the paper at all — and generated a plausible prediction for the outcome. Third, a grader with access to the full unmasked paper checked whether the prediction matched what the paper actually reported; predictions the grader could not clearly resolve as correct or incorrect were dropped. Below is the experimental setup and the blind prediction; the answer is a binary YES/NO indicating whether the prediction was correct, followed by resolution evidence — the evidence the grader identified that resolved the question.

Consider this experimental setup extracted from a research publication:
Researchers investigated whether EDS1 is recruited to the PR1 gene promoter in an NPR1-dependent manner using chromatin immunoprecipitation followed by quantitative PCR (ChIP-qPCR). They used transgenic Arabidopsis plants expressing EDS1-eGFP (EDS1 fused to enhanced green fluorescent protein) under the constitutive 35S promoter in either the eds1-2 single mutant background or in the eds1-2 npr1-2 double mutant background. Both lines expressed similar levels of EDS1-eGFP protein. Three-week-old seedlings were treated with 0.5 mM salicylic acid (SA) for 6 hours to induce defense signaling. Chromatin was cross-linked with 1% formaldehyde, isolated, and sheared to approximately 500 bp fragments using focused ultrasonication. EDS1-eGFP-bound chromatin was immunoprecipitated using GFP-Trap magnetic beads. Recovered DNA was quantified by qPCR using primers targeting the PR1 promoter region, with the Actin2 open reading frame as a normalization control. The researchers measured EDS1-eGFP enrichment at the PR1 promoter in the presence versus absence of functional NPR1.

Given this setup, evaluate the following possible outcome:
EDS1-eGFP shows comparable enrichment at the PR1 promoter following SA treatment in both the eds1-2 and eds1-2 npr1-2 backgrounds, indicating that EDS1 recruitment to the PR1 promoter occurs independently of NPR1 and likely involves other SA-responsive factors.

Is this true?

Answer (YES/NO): NO